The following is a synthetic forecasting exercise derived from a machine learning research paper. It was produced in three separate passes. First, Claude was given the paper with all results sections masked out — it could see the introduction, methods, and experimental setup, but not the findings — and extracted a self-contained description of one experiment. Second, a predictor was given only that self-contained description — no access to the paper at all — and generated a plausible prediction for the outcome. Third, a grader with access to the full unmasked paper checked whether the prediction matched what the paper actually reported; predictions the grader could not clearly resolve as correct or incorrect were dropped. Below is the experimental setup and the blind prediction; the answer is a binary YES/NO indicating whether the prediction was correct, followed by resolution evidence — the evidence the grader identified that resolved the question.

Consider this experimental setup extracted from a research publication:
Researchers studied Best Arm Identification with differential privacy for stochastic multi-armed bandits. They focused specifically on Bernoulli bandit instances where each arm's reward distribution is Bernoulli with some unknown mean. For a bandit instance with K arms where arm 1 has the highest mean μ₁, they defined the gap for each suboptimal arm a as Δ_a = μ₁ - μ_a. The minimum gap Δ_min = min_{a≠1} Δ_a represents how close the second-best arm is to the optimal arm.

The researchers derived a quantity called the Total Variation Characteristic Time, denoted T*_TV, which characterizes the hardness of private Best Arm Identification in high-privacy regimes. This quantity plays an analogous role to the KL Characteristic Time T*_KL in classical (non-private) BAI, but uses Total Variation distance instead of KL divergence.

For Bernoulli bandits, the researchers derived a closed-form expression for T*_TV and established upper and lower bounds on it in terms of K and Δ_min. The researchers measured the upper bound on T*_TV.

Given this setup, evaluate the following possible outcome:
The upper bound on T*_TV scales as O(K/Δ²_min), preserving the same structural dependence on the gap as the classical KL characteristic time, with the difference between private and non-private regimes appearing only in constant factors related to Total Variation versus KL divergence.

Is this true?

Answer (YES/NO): NO